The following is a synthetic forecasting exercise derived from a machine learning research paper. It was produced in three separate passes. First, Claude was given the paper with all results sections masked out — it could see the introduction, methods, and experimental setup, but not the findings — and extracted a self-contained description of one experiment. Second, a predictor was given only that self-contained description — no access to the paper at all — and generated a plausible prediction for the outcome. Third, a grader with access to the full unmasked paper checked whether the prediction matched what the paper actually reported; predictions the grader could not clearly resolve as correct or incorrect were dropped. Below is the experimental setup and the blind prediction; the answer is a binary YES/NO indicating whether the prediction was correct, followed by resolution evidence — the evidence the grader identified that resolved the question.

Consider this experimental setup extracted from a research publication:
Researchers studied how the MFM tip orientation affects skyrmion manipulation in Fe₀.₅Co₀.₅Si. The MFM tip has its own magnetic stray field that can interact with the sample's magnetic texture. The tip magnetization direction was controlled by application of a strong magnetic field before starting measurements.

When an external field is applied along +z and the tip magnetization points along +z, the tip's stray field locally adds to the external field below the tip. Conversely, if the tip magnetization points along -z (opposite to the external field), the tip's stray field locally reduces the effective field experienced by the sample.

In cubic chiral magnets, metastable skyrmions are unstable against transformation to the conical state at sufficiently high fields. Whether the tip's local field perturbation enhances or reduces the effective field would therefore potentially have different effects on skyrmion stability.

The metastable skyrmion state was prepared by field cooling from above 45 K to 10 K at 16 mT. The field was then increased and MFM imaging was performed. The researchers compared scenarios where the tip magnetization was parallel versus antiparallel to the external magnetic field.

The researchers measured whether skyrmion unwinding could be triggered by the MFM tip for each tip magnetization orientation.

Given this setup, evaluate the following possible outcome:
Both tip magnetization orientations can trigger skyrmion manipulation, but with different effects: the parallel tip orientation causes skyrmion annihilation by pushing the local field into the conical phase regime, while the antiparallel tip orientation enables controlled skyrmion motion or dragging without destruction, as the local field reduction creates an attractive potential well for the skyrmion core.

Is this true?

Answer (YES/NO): NO